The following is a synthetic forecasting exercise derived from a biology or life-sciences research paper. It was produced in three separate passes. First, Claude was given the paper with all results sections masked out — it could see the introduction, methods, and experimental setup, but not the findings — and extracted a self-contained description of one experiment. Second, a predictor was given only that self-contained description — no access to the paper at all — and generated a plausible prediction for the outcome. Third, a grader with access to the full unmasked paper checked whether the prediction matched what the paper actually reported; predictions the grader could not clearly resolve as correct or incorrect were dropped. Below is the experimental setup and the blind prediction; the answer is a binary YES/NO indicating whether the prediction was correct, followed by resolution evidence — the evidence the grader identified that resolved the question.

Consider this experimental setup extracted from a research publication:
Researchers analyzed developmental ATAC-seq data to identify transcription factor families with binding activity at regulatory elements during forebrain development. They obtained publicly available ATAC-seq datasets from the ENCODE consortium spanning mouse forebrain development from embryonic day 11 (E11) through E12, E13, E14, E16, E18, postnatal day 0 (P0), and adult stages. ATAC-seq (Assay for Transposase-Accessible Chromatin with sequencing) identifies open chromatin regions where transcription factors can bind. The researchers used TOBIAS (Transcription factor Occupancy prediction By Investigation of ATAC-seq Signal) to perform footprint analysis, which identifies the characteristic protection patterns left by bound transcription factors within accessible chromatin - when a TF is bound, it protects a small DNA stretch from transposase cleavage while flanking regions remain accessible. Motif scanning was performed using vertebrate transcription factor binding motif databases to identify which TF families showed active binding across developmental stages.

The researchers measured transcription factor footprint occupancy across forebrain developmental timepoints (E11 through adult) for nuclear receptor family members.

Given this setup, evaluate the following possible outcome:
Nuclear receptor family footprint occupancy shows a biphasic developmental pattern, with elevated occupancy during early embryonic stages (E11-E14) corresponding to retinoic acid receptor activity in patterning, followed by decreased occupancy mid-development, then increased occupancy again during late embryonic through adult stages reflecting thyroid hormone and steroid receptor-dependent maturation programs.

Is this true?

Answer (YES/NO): NO